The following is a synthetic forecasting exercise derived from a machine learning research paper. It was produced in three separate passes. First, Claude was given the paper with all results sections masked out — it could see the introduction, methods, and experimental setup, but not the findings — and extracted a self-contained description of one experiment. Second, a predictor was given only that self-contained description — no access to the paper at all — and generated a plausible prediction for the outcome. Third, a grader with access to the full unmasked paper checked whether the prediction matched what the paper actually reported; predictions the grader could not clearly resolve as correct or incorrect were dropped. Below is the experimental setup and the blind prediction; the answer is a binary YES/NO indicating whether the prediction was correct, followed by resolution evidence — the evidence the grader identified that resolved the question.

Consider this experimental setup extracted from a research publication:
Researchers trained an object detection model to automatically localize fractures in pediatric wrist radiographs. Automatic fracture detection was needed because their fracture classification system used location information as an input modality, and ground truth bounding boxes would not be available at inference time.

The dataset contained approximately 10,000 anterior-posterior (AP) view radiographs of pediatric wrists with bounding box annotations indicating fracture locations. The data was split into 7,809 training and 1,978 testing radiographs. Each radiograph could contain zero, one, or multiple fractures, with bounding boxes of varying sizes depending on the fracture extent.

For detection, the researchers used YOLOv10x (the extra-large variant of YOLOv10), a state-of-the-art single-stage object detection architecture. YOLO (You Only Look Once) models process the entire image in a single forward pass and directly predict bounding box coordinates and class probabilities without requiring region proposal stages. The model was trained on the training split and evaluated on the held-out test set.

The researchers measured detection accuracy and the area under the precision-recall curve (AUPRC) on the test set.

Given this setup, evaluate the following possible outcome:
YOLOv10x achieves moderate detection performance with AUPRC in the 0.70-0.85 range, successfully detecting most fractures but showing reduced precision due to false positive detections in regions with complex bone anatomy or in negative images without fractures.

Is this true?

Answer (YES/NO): NO